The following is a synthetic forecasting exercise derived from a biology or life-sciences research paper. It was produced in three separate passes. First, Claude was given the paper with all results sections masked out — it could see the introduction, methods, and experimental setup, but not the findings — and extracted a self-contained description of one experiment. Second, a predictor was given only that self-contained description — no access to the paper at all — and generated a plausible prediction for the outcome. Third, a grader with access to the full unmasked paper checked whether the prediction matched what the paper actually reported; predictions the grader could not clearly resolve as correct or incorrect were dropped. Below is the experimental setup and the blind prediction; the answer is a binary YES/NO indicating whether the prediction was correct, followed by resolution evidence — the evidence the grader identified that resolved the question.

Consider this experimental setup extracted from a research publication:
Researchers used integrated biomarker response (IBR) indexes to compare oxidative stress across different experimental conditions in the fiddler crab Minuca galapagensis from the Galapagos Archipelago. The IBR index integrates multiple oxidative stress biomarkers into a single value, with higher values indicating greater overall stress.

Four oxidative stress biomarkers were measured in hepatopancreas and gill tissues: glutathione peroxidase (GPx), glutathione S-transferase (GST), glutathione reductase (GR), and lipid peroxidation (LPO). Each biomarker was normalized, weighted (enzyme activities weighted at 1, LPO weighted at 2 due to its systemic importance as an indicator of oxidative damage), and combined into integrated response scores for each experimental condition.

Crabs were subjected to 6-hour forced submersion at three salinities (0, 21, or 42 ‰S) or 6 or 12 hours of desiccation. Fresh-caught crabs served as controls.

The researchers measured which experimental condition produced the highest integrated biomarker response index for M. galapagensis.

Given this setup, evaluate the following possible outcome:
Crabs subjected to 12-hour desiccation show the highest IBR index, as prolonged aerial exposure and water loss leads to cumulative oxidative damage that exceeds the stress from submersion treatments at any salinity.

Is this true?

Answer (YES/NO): NO